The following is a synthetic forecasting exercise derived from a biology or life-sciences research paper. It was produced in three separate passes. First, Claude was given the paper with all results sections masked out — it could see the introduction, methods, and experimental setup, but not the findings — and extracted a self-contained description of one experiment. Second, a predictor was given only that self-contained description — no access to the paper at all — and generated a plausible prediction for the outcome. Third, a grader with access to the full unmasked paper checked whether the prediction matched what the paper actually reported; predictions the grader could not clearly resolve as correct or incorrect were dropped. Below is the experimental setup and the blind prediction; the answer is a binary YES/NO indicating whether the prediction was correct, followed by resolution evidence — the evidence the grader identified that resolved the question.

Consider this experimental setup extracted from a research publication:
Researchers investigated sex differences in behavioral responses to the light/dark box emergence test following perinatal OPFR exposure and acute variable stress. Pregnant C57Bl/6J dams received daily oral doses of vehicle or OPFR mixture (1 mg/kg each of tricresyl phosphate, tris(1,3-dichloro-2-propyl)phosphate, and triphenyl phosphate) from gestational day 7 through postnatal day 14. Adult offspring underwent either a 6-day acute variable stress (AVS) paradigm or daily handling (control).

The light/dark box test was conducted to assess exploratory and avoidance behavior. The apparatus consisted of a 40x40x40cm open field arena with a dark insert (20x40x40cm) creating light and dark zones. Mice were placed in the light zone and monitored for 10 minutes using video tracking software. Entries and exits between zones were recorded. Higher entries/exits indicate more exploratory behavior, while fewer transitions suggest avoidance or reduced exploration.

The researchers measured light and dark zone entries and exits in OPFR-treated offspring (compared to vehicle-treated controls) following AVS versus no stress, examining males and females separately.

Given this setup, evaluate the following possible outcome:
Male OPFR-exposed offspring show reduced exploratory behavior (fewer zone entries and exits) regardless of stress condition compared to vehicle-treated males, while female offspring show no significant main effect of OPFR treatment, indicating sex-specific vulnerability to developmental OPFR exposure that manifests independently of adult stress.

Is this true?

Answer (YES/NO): NO